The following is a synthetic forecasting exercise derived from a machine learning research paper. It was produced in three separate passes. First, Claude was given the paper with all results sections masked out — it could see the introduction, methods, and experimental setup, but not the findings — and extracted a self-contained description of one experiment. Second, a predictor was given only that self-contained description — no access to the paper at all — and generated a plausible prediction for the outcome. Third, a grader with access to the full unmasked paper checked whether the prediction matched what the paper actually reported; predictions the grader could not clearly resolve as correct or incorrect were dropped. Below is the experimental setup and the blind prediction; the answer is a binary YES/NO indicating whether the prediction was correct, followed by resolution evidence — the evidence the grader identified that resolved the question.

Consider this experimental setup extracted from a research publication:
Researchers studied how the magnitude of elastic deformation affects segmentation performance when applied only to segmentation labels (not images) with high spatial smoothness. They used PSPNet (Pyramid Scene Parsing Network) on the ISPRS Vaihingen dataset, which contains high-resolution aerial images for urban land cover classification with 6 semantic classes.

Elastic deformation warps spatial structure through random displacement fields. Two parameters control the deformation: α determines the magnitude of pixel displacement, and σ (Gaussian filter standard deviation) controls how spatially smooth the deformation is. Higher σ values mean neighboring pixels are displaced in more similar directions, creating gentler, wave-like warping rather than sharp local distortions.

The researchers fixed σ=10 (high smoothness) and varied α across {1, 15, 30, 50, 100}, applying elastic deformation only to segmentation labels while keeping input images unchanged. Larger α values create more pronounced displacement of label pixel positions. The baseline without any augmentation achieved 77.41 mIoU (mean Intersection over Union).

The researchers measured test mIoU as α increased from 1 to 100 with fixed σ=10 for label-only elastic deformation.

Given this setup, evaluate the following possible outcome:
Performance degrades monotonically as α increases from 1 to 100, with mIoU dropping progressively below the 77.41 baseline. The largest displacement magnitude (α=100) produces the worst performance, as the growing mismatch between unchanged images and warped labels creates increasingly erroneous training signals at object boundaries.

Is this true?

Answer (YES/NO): NO